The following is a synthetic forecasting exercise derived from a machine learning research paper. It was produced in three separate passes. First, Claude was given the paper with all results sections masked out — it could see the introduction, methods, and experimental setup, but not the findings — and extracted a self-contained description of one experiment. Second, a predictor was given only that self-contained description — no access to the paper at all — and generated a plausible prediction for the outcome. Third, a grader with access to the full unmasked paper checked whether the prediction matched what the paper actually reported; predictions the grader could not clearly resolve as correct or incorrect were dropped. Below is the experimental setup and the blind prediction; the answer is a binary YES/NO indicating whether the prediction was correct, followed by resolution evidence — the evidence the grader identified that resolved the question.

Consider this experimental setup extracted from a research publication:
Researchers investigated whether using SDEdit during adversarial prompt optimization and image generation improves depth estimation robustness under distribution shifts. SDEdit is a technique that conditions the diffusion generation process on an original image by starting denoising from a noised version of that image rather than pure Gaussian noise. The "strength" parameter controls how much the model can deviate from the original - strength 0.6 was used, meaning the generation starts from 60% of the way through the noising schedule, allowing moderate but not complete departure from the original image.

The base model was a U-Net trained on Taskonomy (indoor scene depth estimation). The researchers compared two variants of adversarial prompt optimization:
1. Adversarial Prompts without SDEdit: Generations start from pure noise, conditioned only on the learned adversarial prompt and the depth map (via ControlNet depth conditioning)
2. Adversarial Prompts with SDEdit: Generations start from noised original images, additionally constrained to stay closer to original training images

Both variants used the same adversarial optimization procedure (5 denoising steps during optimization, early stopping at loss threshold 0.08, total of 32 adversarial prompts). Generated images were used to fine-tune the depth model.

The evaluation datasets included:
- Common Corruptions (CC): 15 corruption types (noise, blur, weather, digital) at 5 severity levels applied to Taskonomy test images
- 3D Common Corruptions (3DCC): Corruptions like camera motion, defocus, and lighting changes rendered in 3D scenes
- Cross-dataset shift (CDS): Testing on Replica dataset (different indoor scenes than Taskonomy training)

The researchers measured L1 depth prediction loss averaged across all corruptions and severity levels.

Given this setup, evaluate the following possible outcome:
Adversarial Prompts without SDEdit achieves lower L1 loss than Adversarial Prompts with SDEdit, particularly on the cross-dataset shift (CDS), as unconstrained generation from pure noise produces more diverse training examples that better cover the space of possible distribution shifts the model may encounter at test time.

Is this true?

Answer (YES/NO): NO